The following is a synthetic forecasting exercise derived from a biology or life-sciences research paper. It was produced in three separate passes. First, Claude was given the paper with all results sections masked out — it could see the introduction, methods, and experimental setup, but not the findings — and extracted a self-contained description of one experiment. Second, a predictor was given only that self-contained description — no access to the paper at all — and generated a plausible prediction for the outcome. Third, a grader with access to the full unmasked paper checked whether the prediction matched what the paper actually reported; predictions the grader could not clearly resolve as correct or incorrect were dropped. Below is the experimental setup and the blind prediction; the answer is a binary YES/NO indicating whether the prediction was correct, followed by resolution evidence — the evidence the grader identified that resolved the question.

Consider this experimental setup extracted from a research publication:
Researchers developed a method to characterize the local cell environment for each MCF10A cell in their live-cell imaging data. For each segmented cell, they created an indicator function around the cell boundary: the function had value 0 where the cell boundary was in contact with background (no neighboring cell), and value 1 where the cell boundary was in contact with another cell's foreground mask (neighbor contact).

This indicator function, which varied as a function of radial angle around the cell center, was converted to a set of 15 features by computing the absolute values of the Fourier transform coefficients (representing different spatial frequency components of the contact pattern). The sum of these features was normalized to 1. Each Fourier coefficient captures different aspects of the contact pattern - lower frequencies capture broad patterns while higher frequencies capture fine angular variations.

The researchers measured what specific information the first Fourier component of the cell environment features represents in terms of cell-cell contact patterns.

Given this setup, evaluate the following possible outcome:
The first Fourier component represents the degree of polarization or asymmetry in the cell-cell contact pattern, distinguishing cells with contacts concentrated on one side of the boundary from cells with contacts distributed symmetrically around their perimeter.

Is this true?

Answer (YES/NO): NO